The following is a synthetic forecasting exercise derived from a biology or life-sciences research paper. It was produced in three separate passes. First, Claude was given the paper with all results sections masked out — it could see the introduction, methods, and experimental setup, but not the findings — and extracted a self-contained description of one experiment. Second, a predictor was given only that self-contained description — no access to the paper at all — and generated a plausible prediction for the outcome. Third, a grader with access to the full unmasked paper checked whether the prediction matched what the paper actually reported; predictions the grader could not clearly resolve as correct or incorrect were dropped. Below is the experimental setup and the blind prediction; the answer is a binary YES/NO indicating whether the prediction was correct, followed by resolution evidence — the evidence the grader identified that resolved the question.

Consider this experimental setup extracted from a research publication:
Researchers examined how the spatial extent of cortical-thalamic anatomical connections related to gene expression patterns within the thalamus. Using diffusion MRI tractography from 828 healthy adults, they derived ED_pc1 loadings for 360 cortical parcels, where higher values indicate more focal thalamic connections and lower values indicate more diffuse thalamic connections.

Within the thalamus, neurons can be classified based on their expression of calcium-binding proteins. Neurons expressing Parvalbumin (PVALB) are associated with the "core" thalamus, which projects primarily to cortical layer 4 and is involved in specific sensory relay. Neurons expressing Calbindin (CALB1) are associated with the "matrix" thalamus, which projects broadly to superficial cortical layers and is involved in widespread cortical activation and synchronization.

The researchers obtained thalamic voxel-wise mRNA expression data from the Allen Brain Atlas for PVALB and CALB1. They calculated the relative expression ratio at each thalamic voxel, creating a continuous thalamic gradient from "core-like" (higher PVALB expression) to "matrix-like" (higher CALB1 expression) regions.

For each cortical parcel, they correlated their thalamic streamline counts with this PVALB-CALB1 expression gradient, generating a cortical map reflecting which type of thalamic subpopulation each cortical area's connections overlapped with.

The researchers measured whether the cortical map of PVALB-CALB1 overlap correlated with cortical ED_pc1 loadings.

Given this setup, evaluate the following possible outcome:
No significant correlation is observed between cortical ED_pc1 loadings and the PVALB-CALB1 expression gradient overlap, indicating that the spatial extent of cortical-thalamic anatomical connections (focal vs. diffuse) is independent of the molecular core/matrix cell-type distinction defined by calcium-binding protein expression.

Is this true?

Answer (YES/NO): NO